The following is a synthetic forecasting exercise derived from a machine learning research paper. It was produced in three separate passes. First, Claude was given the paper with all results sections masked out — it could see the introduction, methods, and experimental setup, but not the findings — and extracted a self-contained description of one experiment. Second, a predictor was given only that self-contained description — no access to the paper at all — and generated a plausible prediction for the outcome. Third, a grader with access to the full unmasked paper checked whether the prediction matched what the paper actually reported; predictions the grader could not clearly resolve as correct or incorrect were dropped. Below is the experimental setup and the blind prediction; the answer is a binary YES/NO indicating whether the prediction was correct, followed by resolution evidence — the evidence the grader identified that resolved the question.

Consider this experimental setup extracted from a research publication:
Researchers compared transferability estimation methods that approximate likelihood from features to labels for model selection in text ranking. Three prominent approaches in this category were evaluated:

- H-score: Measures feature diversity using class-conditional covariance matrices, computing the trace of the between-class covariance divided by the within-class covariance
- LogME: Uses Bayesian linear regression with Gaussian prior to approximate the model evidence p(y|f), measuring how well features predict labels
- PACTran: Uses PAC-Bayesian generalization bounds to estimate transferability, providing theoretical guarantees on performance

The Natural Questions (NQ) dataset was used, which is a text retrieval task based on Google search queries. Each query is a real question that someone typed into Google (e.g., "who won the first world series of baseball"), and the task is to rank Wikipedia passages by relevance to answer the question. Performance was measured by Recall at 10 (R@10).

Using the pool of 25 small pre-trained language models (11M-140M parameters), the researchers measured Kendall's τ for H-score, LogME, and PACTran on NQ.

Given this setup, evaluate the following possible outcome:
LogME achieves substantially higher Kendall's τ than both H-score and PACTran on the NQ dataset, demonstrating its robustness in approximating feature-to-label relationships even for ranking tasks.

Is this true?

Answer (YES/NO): NO